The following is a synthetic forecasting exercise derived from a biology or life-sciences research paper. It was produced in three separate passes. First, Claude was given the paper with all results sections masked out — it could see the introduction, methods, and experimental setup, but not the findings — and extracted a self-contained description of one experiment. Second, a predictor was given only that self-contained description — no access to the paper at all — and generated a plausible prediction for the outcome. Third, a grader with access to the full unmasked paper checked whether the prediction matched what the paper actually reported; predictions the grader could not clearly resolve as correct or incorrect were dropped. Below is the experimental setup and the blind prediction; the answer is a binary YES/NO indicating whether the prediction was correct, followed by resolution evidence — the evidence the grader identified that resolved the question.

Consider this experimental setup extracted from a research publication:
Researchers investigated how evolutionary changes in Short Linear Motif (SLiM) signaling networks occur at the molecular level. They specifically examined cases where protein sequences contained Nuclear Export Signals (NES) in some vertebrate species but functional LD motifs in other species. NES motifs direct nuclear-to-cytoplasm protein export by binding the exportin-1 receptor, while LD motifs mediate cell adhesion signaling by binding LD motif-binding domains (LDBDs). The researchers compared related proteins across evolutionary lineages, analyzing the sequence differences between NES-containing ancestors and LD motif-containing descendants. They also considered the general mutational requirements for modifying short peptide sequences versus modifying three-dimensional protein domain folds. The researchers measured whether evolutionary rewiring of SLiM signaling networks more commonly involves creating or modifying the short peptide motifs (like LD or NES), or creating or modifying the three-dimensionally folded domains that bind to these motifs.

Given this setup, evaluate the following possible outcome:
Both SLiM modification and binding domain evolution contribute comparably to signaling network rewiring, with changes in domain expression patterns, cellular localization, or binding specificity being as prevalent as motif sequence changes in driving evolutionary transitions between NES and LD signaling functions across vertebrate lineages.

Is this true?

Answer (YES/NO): NO